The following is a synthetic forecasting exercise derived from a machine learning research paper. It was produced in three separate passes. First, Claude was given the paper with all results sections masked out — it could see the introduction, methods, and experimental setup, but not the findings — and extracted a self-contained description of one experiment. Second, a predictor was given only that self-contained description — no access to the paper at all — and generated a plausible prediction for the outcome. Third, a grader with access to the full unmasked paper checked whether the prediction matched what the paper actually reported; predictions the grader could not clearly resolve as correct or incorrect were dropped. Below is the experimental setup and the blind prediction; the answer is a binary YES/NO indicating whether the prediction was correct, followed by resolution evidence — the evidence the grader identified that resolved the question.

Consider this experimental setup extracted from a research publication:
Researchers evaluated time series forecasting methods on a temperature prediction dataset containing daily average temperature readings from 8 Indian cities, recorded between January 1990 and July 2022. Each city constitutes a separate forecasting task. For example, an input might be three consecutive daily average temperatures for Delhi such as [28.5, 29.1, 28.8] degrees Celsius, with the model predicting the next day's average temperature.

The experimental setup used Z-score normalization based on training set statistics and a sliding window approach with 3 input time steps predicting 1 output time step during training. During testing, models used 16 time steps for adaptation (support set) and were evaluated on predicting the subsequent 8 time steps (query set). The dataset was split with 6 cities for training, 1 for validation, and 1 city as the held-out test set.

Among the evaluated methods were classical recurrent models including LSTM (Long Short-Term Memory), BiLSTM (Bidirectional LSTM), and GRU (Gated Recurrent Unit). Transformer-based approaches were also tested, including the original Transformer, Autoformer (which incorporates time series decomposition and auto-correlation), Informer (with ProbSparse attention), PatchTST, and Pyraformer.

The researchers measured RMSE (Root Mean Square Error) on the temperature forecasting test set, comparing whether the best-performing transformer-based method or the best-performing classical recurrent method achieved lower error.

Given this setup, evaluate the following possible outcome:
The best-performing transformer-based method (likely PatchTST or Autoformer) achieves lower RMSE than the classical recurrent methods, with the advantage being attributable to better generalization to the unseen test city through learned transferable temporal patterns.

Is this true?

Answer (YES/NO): YES